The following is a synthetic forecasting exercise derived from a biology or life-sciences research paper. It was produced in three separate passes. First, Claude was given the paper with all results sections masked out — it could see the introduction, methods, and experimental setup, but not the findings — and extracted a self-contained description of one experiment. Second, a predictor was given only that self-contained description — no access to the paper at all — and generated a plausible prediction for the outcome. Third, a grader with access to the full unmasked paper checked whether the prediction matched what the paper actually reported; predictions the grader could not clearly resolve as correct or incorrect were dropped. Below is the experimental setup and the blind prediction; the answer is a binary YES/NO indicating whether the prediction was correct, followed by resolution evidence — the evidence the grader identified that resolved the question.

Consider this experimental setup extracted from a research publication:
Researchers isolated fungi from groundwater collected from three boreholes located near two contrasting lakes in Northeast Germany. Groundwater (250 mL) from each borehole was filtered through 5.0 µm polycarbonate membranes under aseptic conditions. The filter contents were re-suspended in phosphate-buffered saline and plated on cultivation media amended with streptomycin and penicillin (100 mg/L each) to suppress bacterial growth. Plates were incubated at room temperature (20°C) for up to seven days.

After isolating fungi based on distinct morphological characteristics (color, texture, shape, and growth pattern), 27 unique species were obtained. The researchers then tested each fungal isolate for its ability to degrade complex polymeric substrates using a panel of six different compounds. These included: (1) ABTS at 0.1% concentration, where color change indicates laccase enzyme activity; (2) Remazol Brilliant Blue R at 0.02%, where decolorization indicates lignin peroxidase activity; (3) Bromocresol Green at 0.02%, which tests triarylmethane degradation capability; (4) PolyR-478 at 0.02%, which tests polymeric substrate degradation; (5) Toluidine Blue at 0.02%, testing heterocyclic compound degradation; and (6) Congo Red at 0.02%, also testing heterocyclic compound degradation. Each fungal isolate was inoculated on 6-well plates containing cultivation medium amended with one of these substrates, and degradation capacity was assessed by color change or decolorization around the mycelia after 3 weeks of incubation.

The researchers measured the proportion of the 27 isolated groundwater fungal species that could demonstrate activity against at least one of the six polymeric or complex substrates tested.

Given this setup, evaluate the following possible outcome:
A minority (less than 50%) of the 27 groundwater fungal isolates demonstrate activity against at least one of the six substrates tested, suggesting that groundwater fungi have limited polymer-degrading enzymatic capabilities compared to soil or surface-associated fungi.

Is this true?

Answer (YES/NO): NO